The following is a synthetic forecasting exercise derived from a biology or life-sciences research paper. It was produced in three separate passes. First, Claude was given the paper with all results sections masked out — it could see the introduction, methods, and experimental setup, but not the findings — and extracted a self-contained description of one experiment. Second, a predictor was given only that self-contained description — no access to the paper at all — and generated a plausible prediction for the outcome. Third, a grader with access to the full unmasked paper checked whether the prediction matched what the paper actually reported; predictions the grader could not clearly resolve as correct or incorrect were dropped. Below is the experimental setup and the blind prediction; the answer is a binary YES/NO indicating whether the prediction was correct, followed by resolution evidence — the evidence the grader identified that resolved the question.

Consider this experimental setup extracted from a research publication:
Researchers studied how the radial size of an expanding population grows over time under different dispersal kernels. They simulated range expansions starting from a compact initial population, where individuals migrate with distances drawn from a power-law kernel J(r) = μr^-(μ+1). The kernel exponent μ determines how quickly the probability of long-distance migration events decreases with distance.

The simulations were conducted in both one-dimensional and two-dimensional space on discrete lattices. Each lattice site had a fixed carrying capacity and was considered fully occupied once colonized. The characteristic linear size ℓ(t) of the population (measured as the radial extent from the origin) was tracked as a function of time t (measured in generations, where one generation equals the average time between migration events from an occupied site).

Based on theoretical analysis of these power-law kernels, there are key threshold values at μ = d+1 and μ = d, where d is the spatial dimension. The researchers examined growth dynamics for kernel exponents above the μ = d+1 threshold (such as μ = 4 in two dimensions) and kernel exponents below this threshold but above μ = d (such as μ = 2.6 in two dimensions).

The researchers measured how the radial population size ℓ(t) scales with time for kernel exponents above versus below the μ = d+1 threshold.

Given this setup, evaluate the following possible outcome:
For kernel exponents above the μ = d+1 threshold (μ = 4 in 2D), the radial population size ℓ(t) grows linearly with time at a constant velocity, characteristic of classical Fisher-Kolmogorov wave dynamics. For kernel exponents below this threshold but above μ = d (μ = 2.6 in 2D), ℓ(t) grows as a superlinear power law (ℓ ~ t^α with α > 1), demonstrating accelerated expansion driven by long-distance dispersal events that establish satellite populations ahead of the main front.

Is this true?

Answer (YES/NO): YES